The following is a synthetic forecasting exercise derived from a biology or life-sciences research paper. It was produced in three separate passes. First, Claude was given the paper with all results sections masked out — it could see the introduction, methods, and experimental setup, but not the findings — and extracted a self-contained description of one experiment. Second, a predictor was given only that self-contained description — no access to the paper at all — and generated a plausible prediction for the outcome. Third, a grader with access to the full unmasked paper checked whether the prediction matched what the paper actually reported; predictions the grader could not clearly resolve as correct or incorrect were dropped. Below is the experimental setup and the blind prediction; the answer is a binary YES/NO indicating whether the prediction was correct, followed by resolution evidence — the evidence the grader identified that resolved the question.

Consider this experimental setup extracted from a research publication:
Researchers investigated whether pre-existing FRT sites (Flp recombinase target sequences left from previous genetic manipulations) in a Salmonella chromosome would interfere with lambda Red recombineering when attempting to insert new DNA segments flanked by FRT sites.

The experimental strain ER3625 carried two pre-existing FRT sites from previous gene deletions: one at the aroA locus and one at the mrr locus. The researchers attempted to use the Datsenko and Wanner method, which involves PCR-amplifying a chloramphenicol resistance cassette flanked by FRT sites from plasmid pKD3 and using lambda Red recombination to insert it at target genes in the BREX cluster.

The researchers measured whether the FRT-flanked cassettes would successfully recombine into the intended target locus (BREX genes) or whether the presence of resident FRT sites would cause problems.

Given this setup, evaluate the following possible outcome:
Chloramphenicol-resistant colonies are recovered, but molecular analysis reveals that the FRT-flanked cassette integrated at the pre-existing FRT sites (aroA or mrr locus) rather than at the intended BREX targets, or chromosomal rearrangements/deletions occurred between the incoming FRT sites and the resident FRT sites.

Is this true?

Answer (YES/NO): YES